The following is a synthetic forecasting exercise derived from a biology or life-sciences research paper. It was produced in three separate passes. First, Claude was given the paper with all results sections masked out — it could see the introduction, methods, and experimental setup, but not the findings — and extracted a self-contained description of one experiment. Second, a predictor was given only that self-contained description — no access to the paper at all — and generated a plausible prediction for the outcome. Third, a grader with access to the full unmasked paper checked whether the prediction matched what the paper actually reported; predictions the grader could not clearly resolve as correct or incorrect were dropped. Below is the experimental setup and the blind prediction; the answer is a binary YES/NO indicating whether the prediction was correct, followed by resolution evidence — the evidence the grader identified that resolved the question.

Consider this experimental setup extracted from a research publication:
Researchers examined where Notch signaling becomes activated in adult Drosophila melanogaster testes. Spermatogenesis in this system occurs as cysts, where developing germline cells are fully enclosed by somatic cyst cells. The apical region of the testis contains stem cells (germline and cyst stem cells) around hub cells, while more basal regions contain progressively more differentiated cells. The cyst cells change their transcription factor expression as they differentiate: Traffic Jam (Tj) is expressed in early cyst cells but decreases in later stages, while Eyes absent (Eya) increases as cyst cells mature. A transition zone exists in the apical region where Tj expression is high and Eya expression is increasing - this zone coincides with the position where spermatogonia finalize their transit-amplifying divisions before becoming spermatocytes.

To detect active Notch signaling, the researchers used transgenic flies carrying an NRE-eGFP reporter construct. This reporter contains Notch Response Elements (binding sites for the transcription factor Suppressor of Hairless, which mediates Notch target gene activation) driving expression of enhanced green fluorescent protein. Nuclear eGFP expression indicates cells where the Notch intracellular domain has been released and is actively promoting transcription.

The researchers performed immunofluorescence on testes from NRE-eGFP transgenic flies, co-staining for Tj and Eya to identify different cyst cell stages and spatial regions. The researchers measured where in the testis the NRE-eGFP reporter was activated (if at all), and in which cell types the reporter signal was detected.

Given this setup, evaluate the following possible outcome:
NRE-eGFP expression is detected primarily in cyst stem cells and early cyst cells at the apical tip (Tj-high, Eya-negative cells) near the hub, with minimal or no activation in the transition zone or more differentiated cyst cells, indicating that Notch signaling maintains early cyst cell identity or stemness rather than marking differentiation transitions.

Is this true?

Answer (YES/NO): NO